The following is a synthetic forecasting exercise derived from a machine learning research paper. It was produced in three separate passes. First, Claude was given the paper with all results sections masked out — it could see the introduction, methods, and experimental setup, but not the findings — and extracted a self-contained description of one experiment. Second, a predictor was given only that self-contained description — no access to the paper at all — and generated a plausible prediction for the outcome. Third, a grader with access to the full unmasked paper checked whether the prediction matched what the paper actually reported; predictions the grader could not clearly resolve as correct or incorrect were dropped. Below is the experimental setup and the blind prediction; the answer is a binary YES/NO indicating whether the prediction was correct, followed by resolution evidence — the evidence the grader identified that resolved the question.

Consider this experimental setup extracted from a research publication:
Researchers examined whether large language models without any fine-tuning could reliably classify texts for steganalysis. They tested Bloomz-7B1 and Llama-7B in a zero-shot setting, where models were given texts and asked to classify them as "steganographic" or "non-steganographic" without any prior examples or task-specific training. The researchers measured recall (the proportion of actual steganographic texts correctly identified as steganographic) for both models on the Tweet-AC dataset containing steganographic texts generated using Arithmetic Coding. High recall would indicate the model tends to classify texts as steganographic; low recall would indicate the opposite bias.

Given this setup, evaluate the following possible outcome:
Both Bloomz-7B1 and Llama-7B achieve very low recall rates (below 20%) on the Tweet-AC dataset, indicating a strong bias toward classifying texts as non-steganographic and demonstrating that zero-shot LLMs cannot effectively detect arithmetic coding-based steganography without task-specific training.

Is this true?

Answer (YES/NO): NO